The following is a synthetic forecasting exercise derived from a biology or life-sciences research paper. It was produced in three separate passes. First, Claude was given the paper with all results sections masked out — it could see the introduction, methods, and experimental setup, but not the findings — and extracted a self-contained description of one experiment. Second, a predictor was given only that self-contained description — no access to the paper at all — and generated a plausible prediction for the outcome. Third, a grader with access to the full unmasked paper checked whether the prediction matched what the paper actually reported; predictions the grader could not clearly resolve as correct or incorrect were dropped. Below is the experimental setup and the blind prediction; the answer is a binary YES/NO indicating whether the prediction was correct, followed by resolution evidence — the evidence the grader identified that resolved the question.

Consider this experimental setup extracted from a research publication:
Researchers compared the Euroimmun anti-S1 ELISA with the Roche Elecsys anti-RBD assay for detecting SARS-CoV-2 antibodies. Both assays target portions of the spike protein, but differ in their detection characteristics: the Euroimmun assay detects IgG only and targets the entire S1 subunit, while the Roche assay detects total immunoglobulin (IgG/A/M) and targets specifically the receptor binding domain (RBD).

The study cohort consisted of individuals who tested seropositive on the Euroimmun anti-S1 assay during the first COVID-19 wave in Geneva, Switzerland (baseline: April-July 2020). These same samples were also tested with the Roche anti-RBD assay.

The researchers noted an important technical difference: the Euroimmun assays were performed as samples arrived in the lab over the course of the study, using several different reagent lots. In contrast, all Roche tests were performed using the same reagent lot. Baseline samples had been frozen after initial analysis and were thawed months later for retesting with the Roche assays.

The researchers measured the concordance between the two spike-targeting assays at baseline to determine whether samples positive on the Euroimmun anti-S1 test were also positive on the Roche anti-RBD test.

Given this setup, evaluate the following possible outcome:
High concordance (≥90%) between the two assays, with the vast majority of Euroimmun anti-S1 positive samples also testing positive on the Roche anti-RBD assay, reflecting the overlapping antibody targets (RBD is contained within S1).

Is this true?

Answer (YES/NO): YES